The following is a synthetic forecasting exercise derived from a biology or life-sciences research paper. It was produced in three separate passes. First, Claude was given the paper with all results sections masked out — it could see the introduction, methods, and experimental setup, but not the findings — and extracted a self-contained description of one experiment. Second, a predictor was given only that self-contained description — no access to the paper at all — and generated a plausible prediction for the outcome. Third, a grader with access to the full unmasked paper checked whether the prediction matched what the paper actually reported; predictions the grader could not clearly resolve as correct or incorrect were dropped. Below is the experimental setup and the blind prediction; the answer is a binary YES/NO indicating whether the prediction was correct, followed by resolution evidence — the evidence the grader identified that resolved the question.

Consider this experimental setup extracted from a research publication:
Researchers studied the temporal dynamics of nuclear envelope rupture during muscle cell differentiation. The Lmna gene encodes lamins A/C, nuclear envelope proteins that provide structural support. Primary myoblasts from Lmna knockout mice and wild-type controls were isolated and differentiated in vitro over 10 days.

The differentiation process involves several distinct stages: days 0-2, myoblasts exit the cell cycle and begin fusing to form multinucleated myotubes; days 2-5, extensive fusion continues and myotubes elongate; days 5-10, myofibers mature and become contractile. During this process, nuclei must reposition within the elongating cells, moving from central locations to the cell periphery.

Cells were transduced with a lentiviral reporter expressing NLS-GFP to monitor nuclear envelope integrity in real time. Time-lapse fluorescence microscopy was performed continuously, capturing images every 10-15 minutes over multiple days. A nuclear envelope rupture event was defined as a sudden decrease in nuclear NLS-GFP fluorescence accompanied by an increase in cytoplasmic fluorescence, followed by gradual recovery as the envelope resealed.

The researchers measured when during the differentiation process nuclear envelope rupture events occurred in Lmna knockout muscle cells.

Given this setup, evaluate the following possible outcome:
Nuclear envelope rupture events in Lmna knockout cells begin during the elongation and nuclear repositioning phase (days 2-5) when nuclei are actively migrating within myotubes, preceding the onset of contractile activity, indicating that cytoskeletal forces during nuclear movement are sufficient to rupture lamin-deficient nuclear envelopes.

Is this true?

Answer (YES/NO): YES